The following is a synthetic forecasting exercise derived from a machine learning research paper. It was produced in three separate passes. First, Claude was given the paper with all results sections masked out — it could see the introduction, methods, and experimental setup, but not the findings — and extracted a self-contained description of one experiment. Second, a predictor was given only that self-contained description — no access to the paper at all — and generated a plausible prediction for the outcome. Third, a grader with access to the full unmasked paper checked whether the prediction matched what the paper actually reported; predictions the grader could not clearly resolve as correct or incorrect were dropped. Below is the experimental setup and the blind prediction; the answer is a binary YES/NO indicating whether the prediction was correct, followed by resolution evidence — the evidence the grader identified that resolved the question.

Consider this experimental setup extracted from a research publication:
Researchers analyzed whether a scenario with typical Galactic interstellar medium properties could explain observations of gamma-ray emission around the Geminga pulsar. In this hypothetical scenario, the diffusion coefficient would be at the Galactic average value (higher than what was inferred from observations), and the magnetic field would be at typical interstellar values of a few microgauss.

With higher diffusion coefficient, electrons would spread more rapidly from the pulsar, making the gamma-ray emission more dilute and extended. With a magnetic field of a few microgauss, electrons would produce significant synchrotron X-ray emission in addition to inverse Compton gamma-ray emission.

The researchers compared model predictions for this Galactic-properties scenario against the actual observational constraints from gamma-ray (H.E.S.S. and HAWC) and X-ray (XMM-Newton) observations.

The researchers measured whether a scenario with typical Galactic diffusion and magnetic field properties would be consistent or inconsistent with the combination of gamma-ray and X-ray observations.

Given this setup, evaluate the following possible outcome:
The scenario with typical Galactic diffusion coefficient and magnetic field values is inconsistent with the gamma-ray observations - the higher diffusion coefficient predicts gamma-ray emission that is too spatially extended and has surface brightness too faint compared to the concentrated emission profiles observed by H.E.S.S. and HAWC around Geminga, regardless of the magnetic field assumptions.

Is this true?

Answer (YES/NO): YES